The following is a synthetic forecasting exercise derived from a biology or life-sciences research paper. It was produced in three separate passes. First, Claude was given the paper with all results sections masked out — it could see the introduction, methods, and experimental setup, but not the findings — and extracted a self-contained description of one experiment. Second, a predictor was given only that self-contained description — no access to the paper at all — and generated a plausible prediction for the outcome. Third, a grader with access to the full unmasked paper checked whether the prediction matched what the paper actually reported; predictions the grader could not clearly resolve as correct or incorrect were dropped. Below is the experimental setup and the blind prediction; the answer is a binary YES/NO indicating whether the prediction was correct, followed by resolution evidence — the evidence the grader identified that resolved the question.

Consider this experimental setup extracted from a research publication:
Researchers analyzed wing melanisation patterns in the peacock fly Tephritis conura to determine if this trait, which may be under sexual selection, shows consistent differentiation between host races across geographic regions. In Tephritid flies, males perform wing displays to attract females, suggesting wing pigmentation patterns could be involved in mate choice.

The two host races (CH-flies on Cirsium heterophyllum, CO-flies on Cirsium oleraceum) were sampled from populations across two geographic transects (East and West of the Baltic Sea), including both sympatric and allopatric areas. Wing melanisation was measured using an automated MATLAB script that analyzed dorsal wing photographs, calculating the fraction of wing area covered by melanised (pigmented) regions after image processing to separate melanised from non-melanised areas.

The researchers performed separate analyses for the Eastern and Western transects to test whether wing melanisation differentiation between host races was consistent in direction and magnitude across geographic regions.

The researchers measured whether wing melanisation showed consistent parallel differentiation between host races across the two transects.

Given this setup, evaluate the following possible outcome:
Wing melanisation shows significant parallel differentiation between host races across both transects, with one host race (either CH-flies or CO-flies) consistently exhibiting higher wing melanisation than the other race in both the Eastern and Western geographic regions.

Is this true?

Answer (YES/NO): NO